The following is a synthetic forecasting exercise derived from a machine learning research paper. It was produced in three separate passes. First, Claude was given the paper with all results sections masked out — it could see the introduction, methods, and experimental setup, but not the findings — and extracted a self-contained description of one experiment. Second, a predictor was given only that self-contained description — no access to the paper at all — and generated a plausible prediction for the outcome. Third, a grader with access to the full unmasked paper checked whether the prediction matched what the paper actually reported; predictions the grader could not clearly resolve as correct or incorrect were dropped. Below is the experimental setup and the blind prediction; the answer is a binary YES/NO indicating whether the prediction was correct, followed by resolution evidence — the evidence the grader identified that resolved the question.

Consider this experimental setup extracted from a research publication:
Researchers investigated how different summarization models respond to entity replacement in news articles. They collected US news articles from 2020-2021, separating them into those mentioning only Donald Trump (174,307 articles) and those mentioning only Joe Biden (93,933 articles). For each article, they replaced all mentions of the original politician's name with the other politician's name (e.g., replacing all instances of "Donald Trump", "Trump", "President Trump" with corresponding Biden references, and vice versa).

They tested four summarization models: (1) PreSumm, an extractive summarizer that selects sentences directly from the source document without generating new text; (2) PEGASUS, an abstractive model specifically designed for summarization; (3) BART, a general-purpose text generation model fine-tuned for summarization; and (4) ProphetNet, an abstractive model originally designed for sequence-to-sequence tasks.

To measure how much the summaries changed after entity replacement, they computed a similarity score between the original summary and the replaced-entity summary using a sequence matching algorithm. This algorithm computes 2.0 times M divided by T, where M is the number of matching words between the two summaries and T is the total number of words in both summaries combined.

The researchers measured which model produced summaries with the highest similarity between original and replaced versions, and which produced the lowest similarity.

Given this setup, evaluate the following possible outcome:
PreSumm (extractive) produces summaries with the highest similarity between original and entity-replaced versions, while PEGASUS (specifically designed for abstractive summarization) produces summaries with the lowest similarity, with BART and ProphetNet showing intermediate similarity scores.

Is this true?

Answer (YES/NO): NO